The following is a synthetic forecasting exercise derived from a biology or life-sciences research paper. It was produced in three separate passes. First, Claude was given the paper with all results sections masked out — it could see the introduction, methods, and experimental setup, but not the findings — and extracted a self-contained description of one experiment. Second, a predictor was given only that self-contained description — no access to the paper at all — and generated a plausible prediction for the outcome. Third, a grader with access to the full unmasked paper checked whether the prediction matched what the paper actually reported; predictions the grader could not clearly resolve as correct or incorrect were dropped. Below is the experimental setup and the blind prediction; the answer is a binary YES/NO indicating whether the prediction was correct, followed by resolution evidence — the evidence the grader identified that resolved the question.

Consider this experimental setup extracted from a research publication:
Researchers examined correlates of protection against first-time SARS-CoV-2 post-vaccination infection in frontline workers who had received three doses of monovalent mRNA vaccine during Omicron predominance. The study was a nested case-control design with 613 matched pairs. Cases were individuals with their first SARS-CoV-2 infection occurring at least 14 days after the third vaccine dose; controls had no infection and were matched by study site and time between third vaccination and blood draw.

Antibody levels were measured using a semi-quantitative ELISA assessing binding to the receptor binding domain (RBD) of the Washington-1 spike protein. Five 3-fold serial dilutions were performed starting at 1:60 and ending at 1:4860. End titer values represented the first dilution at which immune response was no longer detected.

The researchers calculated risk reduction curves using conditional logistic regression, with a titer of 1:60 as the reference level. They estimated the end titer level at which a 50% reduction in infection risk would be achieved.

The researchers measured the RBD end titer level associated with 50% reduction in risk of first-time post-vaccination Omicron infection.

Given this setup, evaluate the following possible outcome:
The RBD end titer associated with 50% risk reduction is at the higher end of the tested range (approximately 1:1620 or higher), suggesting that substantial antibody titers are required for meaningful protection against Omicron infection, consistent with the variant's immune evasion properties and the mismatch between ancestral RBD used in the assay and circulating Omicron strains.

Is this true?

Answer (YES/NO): YES